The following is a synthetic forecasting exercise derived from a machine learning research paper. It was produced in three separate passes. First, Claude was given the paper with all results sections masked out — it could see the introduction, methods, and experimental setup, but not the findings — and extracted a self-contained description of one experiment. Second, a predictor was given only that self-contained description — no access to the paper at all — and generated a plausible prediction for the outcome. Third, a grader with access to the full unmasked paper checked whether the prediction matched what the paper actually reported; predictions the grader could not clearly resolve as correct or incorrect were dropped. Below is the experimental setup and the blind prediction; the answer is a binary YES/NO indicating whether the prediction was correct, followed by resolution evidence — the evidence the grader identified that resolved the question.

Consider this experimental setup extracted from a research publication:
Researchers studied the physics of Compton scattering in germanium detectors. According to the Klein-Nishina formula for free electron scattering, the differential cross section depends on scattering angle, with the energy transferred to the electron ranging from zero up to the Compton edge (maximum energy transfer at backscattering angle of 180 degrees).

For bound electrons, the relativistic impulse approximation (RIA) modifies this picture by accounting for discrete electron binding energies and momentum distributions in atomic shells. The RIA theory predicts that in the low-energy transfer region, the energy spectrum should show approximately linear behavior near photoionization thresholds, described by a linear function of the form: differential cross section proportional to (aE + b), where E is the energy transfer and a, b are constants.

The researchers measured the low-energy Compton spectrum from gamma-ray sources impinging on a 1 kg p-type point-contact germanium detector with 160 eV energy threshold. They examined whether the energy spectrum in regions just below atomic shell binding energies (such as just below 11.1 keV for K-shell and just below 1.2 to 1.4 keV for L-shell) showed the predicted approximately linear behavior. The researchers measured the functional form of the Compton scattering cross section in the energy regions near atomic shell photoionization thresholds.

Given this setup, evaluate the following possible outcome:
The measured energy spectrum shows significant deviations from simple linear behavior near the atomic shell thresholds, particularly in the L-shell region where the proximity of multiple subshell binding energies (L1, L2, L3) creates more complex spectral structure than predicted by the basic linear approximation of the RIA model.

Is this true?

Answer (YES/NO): NO